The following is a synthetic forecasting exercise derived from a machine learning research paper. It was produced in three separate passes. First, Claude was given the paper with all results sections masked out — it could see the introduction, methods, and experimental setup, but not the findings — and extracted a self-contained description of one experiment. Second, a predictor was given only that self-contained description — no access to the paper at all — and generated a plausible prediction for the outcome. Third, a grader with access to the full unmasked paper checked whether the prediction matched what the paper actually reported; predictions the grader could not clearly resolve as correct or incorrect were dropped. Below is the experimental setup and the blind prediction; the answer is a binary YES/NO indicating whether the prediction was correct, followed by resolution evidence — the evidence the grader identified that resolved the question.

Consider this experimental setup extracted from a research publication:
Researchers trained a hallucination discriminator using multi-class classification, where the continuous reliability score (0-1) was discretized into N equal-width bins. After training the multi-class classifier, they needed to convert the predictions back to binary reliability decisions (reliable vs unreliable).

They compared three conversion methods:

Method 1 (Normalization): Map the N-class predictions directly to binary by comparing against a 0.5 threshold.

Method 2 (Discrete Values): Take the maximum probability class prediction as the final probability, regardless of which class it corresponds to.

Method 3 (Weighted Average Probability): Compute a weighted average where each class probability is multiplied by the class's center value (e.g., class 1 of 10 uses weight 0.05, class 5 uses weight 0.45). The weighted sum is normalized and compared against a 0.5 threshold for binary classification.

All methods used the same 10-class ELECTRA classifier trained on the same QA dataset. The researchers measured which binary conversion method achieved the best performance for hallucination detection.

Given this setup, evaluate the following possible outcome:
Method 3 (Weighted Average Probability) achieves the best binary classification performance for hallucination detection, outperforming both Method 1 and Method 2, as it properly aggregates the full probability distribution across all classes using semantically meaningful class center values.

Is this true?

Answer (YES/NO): NO